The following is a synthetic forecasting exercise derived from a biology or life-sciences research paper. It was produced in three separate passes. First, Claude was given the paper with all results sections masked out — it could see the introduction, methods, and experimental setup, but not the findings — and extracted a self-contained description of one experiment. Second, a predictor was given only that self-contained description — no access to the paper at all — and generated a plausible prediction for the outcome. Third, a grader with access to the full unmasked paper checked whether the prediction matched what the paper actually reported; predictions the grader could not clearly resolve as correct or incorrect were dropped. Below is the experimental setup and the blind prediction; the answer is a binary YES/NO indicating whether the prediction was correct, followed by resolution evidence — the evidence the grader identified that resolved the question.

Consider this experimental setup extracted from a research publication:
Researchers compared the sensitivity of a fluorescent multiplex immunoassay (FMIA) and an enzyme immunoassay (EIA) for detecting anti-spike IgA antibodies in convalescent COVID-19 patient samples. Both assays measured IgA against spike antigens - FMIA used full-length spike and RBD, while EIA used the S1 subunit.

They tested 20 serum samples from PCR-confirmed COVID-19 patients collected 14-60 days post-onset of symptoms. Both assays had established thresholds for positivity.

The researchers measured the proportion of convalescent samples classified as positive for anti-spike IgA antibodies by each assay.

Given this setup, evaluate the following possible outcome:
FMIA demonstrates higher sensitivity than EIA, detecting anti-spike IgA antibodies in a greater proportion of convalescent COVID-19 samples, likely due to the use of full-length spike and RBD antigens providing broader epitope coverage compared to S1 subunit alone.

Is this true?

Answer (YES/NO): YES